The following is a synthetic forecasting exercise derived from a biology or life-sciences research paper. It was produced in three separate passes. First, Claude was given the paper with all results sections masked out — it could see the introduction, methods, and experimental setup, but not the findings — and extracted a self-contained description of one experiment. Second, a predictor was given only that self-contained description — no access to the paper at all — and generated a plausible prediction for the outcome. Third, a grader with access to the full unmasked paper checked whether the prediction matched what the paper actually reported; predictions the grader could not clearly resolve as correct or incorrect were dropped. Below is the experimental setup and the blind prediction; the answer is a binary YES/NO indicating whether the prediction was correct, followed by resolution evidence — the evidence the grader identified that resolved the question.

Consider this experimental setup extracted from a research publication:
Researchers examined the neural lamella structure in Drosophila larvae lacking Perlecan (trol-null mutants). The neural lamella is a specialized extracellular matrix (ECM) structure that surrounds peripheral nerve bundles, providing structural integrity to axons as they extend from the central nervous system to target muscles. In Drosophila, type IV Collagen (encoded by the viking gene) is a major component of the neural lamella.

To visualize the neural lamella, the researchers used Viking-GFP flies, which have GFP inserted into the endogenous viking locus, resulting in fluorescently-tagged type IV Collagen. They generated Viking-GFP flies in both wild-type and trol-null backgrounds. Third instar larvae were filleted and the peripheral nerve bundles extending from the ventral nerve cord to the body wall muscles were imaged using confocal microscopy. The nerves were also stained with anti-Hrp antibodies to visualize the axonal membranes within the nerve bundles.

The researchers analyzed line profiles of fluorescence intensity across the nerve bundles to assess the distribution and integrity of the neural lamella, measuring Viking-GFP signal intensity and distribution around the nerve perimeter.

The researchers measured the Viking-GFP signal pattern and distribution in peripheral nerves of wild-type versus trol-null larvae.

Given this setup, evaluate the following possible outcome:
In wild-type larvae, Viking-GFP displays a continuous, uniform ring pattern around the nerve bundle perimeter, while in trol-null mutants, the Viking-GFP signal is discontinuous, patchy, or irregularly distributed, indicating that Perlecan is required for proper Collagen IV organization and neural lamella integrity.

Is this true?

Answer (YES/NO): YES